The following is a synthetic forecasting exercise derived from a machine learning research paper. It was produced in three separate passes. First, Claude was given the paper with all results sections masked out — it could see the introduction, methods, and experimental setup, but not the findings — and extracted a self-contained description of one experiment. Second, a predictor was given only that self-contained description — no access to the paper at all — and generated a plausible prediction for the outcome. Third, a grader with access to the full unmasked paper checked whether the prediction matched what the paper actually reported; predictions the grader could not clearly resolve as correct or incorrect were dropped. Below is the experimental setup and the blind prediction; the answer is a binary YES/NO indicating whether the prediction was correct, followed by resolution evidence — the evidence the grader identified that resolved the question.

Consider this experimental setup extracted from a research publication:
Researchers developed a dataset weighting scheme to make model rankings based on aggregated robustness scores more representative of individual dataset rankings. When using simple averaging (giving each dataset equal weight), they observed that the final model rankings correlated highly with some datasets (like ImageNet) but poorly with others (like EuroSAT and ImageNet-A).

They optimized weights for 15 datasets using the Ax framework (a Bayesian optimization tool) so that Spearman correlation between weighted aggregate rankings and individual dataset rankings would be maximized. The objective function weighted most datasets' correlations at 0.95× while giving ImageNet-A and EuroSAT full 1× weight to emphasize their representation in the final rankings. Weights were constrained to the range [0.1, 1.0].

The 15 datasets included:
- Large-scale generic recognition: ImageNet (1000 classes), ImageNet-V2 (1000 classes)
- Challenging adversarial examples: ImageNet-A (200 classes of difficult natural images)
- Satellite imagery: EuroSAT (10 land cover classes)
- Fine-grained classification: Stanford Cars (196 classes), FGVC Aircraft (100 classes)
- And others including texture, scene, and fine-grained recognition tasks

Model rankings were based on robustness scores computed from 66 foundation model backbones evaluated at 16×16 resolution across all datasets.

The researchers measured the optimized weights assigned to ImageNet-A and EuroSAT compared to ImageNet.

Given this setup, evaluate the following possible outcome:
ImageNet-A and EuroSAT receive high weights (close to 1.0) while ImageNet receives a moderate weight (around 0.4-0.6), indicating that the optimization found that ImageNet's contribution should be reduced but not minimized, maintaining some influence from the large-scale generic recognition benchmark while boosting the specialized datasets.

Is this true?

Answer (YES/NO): NO